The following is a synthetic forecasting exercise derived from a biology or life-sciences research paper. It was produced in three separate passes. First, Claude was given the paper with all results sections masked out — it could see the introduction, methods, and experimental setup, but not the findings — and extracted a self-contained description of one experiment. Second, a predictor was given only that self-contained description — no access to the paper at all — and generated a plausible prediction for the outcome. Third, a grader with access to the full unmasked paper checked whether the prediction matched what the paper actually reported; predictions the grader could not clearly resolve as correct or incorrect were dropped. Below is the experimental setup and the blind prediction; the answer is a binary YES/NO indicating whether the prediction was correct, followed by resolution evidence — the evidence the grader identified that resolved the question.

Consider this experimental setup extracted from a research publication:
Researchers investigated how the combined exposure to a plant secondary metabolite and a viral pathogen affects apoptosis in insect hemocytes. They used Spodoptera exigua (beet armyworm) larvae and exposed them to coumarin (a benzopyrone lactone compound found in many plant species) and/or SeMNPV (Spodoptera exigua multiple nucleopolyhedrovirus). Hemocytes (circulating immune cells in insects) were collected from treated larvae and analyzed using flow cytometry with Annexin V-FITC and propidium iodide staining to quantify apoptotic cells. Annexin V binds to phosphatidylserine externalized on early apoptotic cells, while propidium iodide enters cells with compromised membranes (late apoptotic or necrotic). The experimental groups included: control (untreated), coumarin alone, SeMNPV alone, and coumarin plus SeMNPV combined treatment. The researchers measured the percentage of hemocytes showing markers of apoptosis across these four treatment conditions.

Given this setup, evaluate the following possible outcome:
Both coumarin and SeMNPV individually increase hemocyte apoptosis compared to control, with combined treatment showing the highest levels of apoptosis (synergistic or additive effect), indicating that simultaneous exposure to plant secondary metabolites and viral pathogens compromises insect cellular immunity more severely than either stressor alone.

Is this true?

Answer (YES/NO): YES